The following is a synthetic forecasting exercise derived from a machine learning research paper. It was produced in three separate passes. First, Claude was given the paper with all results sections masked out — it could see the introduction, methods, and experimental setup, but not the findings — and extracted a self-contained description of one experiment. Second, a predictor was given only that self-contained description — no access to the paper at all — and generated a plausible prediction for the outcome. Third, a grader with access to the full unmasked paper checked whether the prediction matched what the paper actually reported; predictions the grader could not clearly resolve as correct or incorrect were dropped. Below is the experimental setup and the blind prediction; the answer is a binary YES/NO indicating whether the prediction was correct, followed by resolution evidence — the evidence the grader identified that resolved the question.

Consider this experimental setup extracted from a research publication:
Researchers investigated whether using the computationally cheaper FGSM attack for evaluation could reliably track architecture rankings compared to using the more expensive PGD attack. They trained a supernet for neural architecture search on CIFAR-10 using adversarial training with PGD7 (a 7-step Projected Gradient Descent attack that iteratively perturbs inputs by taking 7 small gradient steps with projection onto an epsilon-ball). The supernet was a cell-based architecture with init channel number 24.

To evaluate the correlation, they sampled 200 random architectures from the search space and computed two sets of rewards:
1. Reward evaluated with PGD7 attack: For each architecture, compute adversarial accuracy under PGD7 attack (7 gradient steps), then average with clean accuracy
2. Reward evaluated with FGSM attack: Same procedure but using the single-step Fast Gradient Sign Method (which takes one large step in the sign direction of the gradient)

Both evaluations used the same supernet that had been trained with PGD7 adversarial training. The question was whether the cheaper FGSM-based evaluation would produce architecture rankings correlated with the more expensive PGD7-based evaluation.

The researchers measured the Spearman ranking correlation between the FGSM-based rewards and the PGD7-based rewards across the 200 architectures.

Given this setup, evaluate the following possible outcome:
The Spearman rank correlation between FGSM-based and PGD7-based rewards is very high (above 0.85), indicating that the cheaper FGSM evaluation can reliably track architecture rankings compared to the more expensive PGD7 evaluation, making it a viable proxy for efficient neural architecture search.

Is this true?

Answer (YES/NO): YES